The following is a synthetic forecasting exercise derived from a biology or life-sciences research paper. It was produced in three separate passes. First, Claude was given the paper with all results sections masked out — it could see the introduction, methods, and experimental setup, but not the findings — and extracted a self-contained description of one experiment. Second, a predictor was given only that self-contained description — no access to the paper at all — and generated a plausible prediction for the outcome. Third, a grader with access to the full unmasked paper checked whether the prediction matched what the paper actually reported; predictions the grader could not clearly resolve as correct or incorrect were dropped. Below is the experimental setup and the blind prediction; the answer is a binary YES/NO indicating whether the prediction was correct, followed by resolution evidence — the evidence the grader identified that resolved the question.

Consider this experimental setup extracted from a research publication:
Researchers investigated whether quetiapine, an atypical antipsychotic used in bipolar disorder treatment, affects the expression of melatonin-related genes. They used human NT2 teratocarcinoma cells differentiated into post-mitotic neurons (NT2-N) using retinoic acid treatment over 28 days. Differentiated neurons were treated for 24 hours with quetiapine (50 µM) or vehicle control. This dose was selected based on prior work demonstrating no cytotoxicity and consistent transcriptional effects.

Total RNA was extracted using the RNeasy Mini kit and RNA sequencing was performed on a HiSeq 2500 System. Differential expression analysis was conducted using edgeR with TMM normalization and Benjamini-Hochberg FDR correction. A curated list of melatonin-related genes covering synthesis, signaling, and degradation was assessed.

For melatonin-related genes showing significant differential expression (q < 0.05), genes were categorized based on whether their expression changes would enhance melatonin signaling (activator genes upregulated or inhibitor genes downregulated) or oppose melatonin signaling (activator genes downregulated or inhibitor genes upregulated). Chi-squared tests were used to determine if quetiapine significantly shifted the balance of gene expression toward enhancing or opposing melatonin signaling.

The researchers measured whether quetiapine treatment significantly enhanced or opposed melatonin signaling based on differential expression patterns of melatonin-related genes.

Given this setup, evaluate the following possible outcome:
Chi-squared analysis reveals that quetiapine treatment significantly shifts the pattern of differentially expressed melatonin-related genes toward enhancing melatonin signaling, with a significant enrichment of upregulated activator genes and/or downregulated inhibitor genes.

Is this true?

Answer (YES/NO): NO